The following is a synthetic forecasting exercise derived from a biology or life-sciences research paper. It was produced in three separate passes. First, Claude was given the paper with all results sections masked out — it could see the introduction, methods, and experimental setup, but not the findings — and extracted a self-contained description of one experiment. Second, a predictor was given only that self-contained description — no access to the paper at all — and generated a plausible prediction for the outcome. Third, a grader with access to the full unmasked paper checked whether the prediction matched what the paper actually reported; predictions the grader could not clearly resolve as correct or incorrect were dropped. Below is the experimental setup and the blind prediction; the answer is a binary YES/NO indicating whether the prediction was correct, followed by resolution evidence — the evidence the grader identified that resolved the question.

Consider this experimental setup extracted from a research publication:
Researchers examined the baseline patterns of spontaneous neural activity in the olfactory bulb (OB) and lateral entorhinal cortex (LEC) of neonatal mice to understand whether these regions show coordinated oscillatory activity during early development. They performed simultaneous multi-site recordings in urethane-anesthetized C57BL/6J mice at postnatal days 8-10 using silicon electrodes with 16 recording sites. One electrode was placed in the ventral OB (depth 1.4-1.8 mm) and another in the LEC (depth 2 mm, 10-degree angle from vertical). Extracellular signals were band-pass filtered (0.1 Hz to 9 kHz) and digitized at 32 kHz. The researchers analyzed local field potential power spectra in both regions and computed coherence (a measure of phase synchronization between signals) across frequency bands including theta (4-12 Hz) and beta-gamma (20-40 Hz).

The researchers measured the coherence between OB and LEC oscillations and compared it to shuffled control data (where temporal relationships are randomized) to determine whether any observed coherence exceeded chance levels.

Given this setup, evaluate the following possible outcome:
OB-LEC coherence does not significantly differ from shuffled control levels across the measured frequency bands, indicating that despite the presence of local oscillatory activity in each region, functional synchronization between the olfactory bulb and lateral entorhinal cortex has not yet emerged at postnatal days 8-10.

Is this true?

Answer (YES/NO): NO